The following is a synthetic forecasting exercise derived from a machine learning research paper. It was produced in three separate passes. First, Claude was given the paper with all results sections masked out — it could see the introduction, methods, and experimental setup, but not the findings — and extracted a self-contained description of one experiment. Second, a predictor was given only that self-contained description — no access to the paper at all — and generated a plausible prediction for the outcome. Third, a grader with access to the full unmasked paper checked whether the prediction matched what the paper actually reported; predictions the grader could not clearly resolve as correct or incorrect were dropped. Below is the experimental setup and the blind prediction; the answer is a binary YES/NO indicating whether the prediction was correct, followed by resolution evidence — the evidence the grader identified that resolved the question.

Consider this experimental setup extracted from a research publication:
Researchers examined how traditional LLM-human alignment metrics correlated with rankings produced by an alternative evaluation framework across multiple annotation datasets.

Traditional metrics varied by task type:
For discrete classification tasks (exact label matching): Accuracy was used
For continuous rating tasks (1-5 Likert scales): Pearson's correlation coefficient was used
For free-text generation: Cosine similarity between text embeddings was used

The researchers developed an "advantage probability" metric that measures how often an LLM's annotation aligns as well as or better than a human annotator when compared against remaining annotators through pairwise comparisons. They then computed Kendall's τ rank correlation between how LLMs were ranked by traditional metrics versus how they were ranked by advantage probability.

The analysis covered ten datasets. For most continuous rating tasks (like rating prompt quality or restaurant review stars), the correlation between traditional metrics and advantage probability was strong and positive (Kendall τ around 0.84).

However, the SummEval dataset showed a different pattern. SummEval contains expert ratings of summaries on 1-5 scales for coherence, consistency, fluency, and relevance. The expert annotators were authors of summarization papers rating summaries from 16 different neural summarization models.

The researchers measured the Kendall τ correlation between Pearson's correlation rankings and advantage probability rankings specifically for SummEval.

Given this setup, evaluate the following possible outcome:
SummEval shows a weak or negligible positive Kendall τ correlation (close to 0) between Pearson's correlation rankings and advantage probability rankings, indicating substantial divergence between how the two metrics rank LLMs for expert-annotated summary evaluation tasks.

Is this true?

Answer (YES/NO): NO